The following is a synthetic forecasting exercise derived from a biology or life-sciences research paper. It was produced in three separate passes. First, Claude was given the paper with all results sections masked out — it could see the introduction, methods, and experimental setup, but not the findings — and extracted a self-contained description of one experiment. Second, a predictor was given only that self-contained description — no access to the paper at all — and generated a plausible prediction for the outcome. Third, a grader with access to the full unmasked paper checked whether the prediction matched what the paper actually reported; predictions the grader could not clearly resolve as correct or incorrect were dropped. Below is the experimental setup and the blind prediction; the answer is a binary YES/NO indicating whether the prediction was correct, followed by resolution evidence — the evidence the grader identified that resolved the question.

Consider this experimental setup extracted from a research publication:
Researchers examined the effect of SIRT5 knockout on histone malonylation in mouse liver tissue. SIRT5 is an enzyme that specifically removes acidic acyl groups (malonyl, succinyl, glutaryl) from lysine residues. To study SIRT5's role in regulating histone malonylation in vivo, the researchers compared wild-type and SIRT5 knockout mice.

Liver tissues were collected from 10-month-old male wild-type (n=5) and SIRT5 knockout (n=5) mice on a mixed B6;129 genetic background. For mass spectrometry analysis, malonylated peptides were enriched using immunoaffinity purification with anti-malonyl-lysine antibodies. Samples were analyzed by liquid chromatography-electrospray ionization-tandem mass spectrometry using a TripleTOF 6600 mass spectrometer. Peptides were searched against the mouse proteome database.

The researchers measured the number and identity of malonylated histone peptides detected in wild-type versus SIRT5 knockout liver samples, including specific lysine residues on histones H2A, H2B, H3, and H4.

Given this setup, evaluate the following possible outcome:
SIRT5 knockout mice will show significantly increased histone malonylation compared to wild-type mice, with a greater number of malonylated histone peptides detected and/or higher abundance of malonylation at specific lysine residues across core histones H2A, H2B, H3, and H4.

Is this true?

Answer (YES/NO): YES